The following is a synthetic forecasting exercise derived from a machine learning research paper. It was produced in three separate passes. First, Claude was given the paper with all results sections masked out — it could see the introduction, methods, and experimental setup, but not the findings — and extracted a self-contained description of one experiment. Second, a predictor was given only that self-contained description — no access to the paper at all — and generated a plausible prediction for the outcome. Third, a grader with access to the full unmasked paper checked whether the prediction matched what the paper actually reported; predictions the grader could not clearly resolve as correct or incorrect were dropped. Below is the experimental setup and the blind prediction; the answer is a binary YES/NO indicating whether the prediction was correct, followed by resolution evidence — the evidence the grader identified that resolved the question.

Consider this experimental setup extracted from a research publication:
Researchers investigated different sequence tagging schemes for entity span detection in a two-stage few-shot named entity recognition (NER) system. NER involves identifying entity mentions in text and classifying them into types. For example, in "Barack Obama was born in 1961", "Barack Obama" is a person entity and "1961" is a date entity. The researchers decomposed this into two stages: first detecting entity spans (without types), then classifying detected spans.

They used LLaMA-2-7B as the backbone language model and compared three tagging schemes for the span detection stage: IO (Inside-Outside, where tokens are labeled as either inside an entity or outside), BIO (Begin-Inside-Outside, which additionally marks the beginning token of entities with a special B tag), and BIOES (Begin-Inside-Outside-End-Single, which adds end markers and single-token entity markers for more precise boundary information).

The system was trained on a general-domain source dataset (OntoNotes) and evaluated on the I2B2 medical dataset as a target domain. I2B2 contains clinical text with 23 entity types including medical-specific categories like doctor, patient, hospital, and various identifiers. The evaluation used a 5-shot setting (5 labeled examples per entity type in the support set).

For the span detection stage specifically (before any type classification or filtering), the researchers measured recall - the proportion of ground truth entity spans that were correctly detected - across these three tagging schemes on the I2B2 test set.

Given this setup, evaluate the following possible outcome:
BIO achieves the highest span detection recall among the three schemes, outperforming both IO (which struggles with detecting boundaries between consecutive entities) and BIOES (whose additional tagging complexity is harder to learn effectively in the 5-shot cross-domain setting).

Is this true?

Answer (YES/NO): NO